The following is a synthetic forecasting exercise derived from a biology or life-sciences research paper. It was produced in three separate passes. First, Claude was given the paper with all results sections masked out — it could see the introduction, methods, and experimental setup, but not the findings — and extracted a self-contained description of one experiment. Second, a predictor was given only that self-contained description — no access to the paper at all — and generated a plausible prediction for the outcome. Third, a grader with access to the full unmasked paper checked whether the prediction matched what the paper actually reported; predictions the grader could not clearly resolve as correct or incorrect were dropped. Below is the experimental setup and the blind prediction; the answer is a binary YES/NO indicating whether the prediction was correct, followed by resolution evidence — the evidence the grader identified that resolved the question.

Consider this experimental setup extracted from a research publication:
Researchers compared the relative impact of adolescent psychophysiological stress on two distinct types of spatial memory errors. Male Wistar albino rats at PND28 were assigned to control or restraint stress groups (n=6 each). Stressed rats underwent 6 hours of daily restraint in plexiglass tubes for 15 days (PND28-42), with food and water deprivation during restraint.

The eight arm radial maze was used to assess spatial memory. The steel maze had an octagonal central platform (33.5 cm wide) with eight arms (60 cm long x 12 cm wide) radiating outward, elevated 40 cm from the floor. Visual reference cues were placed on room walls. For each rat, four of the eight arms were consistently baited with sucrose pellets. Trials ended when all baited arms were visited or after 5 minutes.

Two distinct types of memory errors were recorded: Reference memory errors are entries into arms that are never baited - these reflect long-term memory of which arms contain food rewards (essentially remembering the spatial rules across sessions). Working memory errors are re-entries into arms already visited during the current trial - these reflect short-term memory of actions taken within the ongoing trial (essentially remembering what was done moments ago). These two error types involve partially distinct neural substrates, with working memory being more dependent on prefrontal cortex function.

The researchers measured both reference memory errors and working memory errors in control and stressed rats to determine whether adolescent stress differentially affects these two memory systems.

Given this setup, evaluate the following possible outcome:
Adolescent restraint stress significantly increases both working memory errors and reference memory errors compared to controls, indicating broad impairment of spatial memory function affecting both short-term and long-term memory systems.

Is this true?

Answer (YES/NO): YES